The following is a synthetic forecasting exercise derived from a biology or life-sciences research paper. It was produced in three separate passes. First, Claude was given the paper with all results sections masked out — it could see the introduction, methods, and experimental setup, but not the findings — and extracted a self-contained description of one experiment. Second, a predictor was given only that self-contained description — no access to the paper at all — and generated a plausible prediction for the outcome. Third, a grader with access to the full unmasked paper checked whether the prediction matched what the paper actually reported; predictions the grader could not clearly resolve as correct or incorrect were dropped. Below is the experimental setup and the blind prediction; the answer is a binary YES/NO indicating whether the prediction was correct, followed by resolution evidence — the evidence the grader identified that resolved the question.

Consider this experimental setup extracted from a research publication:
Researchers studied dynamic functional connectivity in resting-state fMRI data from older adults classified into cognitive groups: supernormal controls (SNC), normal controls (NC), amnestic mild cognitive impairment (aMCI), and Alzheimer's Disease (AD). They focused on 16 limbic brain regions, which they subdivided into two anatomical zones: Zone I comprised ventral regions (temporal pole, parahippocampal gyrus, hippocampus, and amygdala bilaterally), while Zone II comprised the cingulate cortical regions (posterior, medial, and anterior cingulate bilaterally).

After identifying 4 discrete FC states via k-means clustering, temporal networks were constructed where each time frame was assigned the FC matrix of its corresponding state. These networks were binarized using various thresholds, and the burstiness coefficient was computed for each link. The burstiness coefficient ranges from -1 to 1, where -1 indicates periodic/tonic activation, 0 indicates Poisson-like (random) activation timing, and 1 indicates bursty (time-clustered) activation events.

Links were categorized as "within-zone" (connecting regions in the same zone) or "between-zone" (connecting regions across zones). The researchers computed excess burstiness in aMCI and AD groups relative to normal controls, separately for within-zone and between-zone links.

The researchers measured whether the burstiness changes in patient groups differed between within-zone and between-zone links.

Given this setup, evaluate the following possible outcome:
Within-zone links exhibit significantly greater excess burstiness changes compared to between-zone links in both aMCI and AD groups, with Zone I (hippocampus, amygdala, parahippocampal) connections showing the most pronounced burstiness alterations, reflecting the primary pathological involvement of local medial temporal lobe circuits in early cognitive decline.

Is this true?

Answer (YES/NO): NO